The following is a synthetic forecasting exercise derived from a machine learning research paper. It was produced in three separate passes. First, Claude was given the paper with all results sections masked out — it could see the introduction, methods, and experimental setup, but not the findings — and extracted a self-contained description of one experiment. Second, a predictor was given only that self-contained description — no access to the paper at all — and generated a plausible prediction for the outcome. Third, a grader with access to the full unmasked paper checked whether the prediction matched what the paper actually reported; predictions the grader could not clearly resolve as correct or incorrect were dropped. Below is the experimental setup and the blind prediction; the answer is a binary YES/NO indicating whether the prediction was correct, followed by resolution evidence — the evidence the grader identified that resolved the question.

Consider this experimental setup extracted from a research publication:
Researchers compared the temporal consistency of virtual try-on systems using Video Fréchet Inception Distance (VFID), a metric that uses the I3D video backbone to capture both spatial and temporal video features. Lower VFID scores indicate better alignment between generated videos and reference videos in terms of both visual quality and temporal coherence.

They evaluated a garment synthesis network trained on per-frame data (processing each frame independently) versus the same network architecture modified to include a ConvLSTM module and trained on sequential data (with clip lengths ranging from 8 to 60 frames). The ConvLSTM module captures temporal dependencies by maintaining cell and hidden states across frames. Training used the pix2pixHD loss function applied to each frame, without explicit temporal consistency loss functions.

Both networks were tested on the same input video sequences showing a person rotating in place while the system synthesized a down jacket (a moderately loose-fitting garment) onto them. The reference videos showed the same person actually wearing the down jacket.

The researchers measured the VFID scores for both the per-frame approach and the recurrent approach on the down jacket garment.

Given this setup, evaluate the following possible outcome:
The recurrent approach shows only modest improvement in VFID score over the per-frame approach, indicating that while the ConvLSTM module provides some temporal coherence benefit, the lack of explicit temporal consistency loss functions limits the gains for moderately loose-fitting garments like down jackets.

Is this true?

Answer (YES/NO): NO